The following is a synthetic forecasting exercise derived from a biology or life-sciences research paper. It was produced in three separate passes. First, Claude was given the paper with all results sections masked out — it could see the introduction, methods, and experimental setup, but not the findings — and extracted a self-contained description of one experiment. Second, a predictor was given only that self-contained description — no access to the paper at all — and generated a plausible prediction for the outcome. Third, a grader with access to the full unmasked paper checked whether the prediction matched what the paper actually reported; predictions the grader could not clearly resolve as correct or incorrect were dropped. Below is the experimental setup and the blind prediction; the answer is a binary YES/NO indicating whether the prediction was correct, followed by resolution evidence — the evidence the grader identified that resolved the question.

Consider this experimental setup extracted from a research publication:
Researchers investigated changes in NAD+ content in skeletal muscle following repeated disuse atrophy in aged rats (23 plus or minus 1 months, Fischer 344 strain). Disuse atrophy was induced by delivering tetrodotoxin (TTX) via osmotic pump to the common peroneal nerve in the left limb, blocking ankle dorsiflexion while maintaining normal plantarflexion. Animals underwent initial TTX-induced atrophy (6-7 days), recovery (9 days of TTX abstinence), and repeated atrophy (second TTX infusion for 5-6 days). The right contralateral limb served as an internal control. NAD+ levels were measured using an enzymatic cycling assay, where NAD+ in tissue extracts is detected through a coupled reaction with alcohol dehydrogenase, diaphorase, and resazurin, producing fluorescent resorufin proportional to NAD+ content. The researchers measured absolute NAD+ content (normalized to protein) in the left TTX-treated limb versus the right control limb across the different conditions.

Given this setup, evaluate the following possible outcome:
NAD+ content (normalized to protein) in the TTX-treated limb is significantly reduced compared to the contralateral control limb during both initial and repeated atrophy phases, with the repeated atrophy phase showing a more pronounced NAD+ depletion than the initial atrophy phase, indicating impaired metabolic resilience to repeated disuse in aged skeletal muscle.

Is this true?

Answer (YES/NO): NO